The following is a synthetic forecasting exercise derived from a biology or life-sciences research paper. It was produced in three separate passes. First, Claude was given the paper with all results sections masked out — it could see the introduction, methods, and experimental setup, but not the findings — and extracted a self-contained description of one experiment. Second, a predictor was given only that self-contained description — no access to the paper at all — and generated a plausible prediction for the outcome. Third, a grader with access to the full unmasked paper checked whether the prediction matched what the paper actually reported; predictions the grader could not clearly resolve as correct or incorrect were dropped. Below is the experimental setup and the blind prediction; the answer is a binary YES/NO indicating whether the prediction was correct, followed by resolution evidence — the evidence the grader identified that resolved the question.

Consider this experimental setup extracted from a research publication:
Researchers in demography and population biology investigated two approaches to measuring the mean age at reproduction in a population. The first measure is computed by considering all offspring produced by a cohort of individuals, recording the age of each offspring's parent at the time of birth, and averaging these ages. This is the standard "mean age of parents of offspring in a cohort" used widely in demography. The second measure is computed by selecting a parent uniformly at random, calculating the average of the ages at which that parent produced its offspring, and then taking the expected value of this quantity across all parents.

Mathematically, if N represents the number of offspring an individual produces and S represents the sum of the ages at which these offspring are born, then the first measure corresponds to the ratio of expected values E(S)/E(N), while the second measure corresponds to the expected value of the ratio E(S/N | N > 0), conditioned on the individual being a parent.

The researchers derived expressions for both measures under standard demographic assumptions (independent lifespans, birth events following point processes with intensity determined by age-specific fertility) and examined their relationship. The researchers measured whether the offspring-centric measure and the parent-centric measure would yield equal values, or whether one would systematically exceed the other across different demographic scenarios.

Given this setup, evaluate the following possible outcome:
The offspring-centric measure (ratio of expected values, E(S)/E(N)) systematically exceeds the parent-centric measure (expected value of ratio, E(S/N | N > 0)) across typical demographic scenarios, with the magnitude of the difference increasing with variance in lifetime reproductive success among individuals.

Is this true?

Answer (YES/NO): YES